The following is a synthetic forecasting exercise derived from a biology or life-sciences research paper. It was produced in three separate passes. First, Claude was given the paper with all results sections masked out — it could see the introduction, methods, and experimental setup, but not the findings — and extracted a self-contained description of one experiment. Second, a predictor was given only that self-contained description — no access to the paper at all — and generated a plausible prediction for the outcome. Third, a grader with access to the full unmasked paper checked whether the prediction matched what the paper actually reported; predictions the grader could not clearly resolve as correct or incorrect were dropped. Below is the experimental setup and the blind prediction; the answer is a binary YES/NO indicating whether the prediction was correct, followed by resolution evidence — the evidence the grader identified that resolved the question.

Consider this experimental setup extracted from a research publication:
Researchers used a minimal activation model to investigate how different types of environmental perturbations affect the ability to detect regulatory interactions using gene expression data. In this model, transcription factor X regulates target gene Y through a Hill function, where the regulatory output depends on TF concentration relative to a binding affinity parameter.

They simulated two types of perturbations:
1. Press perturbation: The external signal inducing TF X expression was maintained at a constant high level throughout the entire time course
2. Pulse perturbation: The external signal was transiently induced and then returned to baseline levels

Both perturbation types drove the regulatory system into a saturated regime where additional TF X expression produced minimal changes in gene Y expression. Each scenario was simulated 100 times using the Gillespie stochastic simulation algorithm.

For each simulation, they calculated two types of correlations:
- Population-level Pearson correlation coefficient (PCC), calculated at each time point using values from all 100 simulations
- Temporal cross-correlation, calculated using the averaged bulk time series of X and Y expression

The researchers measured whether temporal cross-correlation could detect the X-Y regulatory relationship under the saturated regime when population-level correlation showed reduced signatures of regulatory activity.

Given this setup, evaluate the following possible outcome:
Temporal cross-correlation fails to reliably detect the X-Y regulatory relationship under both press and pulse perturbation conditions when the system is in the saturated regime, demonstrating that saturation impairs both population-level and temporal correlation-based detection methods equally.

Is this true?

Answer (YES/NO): NO